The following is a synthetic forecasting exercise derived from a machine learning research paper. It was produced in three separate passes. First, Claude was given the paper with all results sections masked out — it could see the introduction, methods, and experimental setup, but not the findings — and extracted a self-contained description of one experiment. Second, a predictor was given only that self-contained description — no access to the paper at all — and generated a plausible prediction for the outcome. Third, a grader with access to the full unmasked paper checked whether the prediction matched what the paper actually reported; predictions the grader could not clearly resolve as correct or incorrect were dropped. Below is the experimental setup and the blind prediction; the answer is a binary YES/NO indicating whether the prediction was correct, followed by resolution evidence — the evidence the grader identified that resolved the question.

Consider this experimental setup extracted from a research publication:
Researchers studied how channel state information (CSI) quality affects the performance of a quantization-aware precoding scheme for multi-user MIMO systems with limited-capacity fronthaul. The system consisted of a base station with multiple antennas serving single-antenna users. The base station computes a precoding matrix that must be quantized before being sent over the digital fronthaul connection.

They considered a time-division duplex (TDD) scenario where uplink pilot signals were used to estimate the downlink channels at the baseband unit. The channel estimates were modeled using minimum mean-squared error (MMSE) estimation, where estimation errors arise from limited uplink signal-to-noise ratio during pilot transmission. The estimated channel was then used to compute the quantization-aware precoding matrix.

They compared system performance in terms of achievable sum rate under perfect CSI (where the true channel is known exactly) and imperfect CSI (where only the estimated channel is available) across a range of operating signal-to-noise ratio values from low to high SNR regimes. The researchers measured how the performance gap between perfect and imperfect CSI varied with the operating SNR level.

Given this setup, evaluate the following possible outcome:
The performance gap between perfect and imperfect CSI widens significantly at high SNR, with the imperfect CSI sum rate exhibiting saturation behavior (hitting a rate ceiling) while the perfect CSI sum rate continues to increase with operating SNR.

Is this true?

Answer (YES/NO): NO